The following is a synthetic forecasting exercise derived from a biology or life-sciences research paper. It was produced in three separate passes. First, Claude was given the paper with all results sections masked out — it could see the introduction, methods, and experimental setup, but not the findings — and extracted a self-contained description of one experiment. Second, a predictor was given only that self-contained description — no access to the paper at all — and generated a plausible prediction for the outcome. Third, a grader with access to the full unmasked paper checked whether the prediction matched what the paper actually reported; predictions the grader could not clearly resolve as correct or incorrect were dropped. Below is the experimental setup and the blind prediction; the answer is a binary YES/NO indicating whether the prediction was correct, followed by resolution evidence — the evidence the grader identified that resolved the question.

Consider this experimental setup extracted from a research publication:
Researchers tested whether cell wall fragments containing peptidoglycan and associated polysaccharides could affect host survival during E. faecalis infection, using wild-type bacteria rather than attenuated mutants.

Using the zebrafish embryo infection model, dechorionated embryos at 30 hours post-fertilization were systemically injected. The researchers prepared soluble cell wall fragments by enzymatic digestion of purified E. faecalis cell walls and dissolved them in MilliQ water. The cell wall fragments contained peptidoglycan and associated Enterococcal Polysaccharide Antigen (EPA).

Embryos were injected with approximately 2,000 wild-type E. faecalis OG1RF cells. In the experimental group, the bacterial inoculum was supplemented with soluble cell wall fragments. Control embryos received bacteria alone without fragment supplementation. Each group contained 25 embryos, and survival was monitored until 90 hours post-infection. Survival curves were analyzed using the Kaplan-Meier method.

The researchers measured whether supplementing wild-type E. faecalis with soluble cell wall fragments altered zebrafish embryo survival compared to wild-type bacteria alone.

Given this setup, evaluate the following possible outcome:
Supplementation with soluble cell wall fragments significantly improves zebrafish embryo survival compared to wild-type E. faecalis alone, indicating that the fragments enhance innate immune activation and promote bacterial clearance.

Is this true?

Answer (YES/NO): NO